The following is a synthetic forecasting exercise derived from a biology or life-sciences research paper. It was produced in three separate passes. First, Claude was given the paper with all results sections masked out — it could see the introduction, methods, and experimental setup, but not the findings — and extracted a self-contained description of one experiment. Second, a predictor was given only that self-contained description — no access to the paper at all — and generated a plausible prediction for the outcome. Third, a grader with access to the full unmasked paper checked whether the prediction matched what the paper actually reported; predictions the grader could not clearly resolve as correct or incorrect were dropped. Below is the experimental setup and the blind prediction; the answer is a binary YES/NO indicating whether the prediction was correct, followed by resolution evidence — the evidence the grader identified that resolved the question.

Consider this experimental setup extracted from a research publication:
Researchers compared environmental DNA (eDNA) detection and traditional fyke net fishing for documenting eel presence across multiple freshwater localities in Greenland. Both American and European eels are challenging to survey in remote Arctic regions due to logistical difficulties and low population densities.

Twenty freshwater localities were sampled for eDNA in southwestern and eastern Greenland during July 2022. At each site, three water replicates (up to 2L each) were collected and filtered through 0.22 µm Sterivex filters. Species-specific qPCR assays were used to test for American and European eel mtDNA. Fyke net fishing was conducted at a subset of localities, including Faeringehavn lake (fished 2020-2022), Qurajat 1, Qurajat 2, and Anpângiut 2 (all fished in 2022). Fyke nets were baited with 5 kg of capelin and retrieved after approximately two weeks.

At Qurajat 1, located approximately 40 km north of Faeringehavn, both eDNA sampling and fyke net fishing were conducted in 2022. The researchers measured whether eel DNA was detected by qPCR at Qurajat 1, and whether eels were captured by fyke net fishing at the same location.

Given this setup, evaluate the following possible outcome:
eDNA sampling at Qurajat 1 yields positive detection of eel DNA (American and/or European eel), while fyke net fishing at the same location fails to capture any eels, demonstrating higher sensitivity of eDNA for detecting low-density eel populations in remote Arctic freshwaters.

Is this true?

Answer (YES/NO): NO